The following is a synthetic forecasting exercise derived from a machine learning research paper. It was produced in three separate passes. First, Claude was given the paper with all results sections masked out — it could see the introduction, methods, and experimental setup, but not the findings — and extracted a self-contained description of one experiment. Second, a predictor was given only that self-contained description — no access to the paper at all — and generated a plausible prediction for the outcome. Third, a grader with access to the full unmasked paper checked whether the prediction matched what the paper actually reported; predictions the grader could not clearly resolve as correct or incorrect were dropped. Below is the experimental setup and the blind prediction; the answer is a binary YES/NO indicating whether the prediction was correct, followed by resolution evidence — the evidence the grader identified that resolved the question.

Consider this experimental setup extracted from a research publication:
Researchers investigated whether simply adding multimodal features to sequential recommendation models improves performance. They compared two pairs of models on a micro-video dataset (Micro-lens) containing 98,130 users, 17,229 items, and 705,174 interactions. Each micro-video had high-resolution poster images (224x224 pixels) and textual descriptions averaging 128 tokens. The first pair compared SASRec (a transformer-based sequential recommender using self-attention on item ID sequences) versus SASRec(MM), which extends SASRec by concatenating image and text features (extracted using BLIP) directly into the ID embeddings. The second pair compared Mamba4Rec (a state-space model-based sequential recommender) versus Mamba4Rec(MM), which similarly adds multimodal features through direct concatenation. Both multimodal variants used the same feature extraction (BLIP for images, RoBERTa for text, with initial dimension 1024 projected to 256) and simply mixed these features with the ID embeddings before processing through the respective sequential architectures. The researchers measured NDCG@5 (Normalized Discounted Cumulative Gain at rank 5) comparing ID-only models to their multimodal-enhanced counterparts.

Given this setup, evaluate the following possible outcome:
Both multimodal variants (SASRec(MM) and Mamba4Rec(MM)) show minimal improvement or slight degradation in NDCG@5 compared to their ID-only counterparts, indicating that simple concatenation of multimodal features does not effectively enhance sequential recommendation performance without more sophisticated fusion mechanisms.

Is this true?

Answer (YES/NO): YES